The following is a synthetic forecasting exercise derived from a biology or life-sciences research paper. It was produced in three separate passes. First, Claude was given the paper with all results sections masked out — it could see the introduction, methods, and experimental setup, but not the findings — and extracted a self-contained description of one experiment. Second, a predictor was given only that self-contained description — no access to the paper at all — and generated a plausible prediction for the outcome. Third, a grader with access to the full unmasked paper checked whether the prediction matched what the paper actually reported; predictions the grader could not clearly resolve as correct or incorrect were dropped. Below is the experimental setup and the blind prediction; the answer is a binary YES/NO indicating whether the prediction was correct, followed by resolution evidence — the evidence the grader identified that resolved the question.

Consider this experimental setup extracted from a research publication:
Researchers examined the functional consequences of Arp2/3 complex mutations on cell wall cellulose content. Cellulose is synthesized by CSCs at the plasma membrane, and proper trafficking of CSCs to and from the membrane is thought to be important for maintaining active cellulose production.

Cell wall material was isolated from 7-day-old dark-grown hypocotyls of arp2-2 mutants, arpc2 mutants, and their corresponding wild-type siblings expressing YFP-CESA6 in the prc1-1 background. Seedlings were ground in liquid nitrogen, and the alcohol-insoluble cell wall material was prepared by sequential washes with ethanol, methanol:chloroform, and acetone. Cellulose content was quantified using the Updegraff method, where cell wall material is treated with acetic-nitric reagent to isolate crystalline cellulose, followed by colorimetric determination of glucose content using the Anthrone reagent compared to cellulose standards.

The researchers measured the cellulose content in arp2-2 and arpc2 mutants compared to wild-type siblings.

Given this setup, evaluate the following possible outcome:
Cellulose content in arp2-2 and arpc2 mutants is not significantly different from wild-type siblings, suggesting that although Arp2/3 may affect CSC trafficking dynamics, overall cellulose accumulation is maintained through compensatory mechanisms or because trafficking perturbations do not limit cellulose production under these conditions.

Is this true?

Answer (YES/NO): NO